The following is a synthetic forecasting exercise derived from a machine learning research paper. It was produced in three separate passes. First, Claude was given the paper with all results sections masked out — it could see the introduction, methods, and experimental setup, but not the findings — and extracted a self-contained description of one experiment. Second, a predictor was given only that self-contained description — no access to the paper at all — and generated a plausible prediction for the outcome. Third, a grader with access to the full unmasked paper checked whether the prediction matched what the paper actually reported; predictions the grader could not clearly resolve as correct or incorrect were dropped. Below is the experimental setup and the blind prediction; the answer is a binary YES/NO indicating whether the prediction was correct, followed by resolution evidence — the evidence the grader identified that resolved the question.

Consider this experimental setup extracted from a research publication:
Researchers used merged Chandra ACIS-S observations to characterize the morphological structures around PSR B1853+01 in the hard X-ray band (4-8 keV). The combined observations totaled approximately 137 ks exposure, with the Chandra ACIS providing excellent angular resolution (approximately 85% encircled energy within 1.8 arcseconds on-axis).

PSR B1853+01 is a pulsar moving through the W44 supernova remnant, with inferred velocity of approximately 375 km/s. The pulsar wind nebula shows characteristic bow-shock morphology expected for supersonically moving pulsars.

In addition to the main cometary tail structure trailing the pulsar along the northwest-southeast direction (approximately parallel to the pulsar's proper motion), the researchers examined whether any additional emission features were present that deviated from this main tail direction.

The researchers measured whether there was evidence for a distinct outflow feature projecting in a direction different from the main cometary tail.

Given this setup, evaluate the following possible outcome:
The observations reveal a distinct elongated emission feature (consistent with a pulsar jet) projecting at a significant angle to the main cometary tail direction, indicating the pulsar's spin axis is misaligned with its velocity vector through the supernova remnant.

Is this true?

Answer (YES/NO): NO